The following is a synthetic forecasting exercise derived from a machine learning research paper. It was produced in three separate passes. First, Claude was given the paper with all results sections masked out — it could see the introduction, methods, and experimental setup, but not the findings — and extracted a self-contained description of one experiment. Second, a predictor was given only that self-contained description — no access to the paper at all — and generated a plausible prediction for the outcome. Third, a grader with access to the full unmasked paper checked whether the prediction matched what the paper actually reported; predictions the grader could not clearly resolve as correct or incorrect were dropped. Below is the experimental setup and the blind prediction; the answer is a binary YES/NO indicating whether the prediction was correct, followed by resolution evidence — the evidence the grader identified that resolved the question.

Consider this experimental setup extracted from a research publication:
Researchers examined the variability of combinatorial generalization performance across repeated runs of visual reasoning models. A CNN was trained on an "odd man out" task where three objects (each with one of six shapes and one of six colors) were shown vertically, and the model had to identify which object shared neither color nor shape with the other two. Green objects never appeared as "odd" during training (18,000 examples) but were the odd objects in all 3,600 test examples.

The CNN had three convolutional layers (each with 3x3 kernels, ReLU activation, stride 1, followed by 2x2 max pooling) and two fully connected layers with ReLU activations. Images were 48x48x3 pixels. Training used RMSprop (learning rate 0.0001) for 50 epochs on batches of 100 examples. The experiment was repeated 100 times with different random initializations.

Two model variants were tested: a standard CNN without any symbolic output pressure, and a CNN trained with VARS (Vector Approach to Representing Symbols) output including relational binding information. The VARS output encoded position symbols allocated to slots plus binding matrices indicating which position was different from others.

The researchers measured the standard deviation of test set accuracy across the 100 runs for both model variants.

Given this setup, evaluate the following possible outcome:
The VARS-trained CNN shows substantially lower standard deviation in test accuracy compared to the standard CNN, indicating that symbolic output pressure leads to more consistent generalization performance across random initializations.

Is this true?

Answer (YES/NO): YES